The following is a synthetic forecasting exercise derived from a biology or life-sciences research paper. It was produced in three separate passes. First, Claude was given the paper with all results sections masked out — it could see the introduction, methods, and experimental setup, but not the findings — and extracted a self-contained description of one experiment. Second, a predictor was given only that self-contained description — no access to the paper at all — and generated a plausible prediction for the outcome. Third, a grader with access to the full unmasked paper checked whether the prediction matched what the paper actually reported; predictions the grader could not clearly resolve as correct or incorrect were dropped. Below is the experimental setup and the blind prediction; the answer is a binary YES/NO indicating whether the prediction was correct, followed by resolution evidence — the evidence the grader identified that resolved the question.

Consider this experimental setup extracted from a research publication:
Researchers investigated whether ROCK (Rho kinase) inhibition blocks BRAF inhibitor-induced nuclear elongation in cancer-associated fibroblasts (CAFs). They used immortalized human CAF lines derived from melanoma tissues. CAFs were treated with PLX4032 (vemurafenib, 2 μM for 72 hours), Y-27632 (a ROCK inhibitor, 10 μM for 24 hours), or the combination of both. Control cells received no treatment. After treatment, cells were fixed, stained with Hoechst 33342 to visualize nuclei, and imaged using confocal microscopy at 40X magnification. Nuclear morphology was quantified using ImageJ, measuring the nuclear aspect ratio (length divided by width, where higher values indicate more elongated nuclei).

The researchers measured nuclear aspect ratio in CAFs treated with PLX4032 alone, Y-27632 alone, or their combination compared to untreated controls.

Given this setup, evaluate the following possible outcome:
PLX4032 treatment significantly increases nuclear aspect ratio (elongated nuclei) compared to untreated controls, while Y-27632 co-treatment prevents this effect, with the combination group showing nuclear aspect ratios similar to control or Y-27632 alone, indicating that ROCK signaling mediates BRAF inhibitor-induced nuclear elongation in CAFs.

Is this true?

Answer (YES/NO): YES